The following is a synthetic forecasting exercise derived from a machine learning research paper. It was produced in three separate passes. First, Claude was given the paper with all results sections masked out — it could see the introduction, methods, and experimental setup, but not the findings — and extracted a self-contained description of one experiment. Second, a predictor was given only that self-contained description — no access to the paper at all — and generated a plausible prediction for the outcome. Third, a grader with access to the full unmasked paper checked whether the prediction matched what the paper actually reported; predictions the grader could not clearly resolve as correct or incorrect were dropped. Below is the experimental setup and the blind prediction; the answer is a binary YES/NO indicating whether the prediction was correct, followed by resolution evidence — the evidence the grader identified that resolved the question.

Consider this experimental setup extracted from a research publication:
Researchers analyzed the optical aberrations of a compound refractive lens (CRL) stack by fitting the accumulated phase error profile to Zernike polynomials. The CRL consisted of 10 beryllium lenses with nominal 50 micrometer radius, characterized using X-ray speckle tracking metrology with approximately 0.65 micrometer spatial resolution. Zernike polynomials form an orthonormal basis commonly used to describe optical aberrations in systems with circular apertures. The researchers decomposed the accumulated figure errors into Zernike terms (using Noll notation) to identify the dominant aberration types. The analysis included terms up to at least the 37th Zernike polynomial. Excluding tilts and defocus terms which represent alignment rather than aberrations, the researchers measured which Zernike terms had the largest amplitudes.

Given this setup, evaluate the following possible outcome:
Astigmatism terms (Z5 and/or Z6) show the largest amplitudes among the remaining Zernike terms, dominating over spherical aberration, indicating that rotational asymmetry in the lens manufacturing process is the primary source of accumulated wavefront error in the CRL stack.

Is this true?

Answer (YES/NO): NO